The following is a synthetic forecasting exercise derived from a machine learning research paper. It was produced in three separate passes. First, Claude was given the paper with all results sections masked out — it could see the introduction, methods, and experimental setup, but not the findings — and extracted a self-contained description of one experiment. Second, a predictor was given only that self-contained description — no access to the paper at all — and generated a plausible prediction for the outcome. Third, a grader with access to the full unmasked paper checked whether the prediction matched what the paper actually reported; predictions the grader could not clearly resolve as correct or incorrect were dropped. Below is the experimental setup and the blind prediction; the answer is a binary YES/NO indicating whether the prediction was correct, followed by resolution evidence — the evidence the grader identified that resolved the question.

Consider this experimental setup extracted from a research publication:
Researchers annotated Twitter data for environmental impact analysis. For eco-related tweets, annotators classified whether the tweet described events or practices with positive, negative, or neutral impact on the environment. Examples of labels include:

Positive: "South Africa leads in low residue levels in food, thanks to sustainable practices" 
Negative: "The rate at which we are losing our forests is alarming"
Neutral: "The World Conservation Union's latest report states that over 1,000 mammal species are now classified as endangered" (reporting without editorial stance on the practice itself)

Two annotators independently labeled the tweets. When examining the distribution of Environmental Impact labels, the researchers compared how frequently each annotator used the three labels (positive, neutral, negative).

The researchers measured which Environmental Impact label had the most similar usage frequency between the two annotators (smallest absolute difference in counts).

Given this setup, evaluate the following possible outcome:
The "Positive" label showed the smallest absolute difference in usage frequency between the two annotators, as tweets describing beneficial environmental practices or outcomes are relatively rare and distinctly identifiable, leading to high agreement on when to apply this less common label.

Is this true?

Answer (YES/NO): NO